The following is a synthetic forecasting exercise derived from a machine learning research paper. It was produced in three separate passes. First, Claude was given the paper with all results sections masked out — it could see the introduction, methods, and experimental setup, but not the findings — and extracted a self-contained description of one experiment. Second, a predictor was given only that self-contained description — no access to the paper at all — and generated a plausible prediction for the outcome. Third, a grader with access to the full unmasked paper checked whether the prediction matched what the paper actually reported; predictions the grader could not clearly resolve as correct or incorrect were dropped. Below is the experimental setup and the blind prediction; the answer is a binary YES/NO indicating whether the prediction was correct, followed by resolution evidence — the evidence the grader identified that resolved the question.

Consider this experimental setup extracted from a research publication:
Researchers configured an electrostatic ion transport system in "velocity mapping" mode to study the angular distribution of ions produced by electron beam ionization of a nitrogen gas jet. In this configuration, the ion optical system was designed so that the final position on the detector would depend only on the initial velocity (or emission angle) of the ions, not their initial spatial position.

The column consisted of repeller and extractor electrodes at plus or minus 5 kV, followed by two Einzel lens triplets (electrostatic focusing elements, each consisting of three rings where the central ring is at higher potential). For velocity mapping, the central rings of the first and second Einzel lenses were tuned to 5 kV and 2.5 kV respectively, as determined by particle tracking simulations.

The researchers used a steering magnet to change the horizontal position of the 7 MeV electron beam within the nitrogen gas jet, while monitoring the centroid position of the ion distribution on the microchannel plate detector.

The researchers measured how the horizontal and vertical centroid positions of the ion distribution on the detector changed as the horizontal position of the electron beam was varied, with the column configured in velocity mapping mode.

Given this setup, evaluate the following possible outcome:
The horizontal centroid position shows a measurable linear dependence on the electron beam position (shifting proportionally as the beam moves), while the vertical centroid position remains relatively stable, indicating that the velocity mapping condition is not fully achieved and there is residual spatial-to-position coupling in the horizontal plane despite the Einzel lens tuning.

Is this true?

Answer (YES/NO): NO